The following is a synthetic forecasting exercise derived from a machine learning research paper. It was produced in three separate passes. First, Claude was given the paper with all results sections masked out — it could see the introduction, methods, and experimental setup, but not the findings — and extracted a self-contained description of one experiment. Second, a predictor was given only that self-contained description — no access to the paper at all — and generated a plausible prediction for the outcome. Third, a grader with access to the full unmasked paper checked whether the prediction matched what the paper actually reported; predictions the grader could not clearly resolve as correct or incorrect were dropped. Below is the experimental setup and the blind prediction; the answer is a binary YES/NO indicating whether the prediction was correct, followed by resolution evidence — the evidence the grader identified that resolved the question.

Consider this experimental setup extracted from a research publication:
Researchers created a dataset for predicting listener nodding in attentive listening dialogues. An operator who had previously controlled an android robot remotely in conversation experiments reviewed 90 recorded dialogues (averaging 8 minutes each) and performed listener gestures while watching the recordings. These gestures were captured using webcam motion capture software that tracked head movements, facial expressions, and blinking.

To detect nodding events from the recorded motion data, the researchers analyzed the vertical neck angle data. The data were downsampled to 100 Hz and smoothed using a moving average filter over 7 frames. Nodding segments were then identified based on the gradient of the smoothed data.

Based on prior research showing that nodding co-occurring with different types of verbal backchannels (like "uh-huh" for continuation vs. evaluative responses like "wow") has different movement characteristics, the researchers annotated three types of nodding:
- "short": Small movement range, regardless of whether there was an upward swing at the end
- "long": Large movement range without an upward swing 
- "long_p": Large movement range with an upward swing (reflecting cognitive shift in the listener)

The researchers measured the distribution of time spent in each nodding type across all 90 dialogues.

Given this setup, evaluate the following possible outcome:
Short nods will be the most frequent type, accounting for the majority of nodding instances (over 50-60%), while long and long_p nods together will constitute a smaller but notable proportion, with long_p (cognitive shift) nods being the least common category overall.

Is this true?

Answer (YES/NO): NO